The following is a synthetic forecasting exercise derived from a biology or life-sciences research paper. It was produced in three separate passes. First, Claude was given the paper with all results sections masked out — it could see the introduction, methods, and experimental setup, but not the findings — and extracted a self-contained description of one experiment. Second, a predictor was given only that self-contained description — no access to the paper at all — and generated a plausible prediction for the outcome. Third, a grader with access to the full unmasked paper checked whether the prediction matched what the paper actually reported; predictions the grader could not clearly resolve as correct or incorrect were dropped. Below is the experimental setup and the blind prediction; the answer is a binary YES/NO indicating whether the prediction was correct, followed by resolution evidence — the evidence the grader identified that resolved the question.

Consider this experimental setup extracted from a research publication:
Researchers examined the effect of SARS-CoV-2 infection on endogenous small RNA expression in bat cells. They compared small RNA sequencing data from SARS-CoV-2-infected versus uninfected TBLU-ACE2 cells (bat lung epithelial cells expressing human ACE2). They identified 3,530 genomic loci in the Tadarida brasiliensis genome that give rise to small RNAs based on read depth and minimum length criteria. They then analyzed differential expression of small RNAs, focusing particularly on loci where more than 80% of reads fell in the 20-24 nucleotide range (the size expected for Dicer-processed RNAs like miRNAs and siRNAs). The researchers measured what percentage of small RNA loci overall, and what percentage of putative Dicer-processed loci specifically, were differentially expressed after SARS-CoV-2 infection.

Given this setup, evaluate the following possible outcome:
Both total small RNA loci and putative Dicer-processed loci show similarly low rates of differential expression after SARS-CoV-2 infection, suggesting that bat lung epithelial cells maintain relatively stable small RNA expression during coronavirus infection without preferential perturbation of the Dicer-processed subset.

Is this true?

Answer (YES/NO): NO